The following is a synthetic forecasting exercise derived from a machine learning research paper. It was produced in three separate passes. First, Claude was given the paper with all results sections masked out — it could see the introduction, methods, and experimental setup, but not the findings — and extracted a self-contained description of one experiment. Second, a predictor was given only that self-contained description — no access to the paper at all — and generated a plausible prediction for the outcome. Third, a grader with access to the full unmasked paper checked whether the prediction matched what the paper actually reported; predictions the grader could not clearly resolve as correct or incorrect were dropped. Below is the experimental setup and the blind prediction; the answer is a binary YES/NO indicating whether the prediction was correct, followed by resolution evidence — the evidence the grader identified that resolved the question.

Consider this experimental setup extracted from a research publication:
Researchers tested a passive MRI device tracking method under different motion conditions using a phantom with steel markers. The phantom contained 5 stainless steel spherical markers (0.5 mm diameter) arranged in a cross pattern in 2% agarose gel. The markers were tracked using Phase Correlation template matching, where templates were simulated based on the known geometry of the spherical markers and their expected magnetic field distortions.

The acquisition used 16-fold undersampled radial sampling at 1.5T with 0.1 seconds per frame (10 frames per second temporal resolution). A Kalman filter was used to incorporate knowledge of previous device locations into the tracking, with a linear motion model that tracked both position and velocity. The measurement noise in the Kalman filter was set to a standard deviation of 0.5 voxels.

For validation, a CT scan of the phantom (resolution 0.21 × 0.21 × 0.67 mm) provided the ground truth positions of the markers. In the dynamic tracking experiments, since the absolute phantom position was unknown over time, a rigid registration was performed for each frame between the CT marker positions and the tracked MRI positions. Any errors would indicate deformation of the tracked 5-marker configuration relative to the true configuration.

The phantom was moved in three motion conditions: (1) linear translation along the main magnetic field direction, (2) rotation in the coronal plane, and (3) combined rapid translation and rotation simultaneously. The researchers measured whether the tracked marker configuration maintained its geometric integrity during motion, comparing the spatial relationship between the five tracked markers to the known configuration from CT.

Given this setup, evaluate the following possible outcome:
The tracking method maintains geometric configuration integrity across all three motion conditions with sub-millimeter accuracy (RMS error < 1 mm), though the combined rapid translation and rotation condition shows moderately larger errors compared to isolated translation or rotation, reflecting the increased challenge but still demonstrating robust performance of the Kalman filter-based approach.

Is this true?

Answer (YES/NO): NO